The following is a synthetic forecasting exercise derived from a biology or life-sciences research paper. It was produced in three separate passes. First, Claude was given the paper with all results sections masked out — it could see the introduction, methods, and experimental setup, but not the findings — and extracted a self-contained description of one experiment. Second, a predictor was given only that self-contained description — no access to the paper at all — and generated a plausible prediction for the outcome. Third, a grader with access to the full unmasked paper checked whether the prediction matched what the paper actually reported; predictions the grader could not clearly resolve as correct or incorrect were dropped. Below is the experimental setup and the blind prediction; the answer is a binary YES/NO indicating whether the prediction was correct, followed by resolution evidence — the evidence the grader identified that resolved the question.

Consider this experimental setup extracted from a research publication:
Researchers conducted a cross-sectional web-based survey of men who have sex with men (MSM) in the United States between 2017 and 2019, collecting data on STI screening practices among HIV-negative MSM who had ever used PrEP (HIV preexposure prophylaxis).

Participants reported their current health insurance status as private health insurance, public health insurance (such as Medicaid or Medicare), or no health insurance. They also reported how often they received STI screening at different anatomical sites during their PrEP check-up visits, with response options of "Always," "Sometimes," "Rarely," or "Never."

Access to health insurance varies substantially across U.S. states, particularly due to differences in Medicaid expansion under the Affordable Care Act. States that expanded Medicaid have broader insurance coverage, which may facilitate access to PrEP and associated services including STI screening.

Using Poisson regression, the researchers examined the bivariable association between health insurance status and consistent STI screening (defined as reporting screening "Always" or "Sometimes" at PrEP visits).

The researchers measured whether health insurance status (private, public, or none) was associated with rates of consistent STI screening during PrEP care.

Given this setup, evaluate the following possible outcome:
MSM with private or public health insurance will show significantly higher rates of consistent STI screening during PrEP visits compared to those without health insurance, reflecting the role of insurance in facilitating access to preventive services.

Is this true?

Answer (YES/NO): NO